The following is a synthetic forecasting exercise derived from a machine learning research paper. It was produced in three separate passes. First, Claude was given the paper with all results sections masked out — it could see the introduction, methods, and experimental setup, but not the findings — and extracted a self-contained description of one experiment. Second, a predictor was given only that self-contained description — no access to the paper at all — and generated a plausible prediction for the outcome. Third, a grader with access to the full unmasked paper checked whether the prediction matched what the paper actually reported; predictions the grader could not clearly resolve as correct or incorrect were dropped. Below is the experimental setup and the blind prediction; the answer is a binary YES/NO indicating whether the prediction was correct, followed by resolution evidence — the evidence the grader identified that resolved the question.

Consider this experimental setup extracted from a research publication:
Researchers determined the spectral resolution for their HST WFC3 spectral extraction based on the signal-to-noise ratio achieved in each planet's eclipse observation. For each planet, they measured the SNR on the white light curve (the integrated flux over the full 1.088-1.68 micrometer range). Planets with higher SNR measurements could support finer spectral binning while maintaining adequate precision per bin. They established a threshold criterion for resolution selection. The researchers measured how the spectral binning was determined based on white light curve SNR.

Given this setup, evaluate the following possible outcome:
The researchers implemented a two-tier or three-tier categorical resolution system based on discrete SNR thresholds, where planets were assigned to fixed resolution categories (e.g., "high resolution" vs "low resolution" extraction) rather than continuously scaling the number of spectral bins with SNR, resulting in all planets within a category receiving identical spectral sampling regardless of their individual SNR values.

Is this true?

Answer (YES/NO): YES